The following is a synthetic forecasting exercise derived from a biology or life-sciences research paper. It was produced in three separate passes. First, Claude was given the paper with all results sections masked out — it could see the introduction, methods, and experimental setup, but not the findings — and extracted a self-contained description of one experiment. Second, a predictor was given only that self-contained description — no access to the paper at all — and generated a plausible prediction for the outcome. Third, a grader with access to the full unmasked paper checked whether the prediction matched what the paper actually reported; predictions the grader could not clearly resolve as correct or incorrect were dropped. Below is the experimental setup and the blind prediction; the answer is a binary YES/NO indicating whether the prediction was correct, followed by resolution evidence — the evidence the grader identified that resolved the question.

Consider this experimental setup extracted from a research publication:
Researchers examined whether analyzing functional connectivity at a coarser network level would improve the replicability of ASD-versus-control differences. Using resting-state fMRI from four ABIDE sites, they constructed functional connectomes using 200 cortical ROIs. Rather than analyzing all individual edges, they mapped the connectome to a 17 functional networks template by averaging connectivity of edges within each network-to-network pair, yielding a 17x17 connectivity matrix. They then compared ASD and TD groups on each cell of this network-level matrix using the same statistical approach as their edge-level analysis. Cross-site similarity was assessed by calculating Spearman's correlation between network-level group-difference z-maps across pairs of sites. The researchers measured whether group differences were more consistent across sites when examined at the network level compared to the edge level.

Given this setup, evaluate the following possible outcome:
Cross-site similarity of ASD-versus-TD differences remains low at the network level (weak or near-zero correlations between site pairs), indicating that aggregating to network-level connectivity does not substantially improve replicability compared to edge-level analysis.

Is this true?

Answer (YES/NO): YES